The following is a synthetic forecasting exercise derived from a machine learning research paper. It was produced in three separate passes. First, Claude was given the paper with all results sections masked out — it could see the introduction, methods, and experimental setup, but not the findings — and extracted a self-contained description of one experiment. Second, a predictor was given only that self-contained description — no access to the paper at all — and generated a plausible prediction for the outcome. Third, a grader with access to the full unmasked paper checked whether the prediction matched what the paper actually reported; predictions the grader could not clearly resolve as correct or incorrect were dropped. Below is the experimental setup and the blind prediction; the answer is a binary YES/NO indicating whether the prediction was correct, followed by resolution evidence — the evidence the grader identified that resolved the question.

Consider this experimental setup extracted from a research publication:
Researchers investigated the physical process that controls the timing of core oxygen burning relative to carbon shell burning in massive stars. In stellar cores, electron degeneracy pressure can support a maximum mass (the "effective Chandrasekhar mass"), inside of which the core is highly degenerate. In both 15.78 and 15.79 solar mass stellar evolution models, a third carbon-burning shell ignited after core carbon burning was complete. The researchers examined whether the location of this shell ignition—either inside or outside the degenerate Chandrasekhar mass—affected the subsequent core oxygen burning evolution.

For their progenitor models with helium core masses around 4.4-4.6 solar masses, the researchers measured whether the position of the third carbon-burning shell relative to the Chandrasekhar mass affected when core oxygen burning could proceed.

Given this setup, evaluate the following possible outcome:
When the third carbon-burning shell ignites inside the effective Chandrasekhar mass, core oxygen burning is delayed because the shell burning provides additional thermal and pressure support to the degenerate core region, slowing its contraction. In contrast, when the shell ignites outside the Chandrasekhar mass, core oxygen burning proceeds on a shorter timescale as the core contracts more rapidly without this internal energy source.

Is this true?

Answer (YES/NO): YES